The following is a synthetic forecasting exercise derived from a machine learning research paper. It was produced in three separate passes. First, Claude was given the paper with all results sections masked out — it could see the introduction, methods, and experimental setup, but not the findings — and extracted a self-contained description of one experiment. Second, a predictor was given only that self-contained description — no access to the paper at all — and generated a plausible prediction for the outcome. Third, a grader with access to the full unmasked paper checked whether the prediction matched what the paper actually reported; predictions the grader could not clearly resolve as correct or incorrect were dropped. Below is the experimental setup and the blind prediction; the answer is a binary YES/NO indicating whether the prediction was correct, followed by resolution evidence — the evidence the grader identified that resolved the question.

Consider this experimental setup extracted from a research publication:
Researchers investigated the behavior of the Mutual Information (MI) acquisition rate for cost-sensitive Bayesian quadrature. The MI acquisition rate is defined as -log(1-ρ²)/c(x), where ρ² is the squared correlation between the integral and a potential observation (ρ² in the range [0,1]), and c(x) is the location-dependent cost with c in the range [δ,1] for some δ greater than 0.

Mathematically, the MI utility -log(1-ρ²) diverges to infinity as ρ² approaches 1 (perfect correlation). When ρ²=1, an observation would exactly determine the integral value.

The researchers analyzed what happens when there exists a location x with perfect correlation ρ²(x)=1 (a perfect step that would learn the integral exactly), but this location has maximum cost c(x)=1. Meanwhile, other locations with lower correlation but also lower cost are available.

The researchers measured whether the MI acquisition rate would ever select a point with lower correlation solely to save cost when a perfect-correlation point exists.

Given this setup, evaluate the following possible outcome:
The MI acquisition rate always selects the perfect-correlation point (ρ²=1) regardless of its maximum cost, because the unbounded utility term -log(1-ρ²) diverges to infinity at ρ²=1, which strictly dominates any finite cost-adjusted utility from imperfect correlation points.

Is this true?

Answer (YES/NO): YES